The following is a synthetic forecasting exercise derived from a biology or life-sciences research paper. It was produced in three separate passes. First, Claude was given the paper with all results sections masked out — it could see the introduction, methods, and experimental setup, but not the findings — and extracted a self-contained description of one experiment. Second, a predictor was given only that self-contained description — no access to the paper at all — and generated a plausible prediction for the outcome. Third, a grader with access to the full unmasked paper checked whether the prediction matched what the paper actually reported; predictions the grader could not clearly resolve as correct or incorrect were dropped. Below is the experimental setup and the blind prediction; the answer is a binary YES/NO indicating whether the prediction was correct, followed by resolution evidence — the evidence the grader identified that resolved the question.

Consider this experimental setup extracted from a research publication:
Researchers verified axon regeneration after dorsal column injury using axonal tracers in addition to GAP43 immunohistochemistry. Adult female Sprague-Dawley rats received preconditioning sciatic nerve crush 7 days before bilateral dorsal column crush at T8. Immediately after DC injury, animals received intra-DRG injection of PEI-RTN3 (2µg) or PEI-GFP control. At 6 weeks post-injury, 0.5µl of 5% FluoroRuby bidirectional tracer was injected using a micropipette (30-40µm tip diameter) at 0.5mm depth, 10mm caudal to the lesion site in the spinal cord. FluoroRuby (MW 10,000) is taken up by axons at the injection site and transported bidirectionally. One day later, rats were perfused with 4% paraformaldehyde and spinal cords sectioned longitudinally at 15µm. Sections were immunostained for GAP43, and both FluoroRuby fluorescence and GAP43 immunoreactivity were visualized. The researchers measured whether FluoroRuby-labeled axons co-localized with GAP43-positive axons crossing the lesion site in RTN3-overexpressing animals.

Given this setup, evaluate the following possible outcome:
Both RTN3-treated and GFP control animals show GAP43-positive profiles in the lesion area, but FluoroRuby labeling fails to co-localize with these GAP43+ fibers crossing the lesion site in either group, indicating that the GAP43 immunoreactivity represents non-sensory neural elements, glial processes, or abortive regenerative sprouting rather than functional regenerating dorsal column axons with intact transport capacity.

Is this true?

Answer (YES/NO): NO